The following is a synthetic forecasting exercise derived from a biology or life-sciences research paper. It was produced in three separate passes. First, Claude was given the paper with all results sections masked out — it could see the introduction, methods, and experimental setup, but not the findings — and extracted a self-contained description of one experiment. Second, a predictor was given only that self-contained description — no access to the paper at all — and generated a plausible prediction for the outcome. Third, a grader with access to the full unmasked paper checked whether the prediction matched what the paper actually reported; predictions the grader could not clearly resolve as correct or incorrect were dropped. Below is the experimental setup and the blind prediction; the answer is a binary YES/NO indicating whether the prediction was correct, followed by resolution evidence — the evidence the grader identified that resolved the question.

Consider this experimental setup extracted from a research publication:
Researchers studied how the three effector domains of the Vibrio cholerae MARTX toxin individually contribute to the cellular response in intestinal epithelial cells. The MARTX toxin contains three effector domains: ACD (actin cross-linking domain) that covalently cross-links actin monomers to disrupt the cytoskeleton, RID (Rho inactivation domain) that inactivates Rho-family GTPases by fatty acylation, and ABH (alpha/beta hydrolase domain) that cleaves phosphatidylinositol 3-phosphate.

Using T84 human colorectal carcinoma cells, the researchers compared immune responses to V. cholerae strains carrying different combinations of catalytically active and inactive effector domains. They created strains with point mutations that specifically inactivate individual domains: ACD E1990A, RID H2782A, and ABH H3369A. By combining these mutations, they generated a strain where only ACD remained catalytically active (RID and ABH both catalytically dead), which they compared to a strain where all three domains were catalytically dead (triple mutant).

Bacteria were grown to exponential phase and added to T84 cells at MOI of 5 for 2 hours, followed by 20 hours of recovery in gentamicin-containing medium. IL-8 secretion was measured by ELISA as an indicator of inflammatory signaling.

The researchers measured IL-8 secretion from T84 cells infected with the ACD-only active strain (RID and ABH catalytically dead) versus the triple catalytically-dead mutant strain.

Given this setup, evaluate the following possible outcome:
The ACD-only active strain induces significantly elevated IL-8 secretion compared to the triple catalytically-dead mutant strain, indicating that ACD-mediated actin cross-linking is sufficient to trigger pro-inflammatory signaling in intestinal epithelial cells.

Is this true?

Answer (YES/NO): YES